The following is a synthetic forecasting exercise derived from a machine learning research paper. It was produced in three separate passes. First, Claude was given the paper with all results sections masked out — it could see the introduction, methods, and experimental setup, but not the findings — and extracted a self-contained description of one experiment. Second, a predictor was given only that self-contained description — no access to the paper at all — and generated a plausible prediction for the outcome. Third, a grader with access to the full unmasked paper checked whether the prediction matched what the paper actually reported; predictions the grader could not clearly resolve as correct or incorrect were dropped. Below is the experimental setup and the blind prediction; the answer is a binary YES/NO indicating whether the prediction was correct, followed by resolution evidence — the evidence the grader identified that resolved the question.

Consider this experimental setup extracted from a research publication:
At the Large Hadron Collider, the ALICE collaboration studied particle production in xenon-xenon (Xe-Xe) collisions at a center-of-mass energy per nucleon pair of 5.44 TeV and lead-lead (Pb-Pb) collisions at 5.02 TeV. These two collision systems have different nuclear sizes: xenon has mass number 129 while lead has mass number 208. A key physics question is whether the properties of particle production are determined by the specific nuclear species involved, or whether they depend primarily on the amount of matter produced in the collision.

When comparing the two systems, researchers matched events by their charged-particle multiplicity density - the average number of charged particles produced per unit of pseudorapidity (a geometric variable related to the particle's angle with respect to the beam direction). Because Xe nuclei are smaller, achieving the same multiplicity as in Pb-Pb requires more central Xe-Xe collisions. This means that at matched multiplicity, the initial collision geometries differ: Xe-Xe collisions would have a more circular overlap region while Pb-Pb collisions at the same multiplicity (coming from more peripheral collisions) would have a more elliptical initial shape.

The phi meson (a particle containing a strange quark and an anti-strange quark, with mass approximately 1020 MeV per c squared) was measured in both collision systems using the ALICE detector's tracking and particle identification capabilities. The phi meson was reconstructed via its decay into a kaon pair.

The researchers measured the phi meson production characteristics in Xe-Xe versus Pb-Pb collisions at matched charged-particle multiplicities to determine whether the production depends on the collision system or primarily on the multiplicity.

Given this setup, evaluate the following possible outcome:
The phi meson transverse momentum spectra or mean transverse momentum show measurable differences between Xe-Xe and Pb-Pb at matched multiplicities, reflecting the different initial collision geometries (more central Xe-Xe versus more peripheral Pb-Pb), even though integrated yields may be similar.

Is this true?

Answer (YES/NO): NO